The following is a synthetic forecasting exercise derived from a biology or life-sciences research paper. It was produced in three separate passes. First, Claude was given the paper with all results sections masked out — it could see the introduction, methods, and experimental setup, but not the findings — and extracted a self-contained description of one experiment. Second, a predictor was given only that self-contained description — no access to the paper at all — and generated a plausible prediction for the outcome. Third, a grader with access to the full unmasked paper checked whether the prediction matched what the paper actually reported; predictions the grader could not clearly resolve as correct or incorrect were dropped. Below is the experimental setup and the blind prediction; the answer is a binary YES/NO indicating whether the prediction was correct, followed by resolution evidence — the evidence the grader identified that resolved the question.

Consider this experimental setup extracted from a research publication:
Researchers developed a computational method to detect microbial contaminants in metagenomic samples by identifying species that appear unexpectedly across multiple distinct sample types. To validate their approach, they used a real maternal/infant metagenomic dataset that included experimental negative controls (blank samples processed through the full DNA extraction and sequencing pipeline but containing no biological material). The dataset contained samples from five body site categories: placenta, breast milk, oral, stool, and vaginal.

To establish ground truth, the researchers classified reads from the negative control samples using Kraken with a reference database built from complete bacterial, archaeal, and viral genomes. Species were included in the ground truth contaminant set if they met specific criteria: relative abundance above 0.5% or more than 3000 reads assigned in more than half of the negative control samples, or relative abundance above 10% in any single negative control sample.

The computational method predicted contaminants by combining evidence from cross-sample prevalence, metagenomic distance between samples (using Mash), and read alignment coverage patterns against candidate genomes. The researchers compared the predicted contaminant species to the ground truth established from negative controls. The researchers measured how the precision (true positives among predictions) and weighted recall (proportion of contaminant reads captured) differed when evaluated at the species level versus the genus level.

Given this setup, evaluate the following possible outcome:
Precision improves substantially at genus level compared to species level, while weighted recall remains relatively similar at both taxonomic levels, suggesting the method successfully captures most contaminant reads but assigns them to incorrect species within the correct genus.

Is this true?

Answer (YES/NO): NO